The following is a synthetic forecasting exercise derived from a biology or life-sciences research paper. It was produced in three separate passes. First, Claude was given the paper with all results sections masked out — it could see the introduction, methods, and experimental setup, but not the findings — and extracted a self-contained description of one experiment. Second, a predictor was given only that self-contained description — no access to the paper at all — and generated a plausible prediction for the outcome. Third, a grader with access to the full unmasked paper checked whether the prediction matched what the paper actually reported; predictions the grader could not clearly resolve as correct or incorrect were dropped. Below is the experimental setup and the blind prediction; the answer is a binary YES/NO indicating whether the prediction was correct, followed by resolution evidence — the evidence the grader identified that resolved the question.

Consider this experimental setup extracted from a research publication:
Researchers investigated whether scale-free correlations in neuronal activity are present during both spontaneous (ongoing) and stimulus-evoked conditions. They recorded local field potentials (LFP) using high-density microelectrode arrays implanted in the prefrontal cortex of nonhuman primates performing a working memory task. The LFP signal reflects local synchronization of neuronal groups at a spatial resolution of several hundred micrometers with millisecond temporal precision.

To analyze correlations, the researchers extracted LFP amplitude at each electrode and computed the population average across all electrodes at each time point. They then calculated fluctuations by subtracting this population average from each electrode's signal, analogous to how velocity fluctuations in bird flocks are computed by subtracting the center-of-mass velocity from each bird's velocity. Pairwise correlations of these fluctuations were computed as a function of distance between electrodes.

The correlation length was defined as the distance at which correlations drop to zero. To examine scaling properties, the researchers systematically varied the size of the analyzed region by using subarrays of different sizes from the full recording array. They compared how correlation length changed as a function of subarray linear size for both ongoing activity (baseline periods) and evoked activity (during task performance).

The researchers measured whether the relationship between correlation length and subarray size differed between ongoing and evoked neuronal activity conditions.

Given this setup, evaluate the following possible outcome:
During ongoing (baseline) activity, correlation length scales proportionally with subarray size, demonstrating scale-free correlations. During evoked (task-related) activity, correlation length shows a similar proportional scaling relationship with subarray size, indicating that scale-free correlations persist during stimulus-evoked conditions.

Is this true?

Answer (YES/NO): YES